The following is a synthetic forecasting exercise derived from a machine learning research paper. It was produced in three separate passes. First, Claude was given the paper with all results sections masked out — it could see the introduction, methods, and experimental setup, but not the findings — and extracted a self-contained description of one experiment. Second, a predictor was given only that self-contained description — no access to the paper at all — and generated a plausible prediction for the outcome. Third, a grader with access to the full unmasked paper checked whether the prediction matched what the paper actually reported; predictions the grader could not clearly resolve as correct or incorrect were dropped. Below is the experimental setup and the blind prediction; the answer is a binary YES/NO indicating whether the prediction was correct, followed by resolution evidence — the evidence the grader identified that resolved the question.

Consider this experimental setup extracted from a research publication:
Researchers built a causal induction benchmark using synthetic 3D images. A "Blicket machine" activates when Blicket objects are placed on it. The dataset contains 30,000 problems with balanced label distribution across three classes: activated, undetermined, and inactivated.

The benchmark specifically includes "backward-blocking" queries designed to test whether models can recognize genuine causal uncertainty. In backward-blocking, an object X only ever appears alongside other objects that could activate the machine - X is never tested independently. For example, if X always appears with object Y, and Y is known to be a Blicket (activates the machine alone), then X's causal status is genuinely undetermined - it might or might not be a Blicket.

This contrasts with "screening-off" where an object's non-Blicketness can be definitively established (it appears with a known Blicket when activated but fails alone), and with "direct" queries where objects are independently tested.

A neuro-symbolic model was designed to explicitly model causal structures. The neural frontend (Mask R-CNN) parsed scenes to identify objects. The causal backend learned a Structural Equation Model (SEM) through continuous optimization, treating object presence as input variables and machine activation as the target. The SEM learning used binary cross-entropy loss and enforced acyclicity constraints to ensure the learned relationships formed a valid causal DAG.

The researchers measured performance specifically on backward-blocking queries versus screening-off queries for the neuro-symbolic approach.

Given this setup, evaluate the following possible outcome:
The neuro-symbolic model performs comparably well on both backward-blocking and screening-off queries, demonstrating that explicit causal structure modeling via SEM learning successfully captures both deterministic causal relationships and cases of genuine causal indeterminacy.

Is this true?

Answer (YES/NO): NO